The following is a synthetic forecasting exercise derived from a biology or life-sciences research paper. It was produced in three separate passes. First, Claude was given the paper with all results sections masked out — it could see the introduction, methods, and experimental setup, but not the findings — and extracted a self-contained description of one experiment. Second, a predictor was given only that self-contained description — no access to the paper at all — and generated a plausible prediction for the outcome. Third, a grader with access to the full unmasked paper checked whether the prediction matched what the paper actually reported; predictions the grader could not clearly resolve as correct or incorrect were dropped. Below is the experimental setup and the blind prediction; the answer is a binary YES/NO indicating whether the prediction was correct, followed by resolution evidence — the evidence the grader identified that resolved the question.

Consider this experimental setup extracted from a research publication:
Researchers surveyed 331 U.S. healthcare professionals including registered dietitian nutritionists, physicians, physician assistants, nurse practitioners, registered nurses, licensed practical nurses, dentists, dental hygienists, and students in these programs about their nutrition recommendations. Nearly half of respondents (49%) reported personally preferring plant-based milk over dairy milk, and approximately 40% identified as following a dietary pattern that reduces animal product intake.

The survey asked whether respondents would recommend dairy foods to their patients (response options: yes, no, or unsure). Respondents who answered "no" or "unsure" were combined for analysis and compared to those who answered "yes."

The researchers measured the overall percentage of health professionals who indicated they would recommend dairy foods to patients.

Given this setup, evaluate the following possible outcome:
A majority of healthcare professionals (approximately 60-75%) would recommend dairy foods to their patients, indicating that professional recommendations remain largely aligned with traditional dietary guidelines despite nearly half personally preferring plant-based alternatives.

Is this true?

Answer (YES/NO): NO